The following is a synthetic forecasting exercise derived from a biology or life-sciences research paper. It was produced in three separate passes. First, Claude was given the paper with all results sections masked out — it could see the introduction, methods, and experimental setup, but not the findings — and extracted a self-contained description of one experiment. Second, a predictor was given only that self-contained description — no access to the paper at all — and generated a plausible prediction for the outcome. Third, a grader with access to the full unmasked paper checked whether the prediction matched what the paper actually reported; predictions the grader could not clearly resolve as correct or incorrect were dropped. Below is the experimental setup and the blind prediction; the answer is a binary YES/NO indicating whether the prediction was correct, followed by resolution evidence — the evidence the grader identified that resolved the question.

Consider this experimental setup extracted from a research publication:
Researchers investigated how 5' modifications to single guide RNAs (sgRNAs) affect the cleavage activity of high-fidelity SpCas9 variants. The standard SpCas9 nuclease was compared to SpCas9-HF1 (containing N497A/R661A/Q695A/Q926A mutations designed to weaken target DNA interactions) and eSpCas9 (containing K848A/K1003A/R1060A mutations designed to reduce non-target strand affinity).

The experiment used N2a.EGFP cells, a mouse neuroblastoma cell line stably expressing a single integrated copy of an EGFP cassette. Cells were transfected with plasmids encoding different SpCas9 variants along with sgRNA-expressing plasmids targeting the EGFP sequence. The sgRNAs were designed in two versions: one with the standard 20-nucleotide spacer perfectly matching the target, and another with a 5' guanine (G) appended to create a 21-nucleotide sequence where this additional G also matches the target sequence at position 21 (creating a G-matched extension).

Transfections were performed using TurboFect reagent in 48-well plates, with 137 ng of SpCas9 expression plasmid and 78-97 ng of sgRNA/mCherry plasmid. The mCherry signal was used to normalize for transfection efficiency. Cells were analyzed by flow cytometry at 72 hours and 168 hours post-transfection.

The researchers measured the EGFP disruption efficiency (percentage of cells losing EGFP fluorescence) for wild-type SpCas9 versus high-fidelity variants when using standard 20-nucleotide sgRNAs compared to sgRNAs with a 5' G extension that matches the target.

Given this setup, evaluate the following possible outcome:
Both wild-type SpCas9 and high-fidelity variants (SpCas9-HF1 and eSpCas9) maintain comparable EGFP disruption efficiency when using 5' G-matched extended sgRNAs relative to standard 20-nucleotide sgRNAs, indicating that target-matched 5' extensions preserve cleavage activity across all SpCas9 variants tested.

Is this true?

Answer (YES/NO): NO